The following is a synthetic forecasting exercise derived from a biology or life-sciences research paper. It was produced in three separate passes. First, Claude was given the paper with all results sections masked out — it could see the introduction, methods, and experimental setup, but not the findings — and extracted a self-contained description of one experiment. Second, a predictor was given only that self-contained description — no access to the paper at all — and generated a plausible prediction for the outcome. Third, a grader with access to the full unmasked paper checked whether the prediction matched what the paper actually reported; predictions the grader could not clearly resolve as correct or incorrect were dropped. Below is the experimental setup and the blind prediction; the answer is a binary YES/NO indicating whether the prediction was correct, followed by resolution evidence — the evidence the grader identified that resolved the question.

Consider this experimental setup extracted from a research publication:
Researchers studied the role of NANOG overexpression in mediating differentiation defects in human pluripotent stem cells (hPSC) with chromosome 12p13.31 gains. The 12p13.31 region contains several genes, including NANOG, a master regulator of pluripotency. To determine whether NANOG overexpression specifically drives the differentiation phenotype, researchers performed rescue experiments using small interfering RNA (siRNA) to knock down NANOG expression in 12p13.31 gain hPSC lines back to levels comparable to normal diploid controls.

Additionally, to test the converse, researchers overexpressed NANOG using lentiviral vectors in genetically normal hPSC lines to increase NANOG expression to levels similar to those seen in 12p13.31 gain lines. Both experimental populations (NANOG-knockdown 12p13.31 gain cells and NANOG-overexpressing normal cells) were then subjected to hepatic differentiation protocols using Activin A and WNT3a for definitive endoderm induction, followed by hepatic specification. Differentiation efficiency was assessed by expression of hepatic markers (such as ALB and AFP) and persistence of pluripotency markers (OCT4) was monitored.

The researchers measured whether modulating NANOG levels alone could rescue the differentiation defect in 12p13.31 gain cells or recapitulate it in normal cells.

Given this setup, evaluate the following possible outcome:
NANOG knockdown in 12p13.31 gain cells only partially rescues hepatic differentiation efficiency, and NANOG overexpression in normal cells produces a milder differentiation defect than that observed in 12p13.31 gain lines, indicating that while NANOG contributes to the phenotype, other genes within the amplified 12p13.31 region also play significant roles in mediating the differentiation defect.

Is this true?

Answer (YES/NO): NO